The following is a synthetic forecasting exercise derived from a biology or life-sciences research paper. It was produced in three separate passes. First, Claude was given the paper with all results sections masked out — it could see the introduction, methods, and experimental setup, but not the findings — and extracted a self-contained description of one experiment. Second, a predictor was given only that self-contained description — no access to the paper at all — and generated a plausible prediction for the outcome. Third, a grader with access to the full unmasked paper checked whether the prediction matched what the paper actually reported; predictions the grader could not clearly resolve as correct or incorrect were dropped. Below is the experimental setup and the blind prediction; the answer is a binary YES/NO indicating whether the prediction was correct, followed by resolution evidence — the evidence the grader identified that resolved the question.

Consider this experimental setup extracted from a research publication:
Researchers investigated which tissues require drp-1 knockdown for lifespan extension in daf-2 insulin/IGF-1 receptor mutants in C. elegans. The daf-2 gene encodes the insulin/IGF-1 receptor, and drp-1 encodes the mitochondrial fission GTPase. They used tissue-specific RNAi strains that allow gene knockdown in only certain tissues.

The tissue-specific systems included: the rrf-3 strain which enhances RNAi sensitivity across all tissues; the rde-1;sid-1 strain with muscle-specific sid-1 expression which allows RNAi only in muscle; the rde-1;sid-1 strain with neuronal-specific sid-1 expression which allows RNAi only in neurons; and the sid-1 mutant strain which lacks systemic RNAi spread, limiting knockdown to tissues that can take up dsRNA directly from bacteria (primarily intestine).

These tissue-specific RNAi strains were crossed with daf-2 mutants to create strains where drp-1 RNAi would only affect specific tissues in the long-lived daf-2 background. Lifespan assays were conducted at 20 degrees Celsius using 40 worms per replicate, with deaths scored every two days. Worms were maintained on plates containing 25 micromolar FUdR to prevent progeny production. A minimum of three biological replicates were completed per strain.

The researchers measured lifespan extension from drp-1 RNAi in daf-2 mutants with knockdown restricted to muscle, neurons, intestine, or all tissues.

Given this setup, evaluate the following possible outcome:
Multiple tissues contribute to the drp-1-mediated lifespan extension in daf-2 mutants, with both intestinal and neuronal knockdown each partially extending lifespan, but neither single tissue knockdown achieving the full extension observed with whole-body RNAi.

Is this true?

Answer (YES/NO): NO